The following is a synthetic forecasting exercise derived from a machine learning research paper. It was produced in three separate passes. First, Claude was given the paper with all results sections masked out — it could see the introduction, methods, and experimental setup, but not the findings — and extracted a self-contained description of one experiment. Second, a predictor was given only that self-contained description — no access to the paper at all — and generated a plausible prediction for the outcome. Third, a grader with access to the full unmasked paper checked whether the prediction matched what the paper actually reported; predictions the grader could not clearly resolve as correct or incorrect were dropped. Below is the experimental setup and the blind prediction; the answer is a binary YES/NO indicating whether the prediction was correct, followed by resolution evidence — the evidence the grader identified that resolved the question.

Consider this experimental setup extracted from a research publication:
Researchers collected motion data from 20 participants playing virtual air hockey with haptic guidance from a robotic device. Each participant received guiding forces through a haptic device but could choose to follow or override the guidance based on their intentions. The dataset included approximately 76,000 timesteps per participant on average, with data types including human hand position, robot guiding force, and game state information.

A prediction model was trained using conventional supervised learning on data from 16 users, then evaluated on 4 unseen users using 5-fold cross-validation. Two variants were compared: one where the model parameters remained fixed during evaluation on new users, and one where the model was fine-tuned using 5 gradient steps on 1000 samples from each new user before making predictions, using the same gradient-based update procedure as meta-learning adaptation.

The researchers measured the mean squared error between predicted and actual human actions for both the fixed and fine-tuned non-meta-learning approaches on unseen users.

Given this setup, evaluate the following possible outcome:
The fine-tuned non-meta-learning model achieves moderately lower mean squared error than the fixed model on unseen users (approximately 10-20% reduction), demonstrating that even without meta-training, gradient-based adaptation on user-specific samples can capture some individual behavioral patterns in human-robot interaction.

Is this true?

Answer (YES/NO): NO